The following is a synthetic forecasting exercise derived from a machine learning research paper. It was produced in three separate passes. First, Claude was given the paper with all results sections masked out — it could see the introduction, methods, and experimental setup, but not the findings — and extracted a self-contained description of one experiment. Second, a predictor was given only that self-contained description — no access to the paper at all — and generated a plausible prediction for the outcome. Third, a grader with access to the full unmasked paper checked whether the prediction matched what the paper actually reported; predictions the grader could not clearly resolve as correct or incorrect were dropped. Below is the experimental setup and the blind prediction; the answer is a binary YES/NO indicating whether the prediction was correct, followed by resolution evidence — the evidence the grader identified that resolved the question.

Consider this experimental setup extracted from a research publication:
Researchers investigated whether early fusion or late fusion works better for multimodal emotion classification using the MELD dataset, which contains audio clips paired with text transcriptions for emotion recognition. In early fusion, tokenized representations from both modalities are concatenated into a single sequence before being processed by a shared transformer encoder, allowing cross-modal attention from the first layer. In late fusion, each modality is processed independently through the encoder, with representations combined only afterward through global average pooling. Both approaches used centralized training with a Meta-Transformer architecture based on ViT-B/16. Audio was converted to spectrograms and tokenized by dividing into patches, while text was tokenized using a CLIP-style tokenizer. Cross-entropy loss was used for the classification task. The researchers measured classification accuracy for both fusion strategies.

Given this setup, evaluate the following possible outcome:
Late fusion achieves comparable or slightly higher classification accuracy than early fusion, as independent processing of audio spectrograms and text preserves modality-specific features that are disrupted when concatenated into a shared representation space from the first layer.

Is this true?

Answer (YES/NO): YES